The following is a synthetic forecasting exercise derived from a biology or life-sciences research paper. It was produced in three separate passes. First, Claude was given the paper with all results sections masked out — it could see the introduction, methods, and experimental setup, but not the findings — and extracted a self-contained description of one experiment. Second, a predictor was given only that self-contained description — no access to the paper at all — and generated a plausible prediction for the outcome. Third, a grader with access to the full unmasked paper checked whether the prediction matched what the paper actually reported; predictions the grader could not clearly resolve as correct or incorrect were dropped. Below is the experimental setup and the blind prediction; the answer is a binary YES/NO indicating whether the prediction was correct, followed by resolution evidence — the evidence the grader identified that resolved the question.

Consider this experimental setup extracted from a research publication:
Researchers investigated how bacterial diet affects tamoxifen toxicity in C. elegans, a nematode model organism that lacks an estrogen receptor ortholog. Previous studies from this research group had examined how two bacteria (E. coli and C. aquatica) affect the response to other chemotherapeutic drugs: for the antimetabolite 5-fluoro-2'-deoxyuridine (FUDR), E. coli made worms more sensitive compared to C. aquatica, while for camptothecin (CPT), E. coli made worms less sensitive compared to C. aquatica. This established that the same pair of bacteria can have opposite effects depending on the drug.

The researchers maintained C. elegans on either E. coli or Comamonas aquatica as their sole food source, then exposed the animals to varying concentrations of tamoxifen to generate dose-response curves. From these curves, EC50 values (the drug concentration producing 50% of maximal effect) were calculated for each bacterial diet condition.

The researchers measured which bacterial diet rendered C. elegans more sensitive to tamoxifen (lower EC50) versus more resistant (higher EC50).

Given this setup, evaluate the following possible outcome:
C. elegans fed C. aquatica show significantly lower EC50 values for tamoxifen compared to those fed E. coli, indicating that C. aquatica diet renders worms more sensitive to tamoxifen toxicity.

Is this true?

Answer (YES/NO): YES